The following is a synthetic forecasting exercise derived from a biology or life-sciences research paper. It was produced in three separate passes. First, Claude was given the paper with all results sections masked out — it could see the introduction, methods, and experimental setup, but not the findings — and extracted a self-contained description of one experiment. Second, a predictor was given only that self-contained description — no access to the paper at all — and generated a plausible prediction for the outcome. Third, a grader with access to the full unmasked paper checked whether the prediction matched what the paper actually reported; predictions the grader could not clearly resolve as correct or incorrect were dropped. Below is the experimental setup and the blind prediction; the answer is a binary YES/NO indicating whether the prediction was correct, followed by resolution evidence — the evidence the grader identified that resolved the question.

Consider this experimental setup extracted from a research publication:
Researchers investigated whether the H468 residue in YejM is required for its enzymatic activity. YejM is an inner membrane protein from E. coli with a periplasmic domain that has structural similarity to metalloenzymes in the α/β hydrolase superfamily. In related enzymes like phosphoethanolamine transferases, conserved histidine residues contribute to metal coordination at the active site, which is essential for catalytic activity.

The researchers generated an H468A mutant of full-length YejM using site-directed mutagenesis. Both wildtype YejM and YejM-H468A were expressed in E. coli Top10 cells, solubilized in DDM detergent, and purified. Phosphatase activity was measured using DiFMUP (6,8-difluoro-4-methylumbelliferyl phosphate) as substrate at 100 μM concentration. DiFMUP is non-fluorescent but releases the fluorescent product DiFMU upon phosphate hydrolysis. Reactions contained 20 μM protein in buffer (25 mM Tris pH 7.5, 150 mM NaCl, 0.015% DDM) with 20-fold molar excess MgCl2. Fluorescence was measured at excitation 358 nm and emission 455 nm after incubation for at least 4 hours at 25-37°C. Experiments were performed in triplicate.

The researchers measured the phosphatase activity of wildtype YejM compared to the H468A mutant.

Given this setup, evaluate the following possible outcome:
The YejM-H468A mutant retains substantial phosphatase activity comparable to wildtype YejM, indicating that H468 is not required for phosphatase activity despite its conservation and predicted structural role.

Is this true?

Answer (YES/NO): NO